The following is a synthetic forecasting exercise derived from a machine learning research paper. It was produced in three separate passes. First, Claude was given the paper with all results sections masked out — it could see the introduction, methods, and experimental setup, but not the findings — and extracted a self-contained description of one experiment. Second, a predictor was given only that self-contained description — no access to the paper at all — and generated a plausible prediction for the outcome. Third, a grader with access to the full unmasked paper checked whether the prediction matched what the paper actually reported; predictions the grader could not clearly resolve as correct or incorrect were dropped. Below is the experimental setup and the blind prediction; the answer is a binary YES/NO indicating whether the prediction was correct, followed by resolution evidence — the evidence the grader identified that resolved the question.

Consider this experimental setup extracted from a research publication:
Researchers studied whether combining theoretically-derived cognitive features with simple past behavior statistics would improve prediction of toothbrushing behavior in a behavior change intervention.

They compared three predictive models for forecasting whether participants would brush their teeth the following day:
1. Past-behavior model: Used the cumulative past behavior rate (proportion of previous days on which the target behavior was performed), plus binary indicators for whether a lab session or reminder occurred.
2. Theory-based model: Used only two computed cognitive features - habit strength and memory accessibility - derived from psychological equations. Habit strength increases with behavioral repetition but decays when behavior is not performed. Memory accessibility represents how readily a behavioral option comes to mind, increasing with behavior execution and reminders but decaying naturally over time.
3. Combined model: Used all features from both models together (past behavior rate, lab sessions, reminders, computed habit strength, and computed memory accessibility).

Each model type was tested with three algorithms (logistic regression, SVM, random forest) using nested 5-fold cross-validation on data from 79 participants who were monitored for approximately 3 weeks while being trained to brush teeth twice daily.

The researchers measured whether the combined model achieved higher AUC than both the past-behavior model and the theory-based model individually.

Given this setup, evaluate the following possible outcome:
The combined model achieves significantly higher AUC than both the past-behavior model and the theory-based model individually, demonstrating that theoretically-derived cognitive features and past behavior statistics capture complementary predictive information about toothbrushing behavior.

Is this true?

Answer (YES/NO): NO